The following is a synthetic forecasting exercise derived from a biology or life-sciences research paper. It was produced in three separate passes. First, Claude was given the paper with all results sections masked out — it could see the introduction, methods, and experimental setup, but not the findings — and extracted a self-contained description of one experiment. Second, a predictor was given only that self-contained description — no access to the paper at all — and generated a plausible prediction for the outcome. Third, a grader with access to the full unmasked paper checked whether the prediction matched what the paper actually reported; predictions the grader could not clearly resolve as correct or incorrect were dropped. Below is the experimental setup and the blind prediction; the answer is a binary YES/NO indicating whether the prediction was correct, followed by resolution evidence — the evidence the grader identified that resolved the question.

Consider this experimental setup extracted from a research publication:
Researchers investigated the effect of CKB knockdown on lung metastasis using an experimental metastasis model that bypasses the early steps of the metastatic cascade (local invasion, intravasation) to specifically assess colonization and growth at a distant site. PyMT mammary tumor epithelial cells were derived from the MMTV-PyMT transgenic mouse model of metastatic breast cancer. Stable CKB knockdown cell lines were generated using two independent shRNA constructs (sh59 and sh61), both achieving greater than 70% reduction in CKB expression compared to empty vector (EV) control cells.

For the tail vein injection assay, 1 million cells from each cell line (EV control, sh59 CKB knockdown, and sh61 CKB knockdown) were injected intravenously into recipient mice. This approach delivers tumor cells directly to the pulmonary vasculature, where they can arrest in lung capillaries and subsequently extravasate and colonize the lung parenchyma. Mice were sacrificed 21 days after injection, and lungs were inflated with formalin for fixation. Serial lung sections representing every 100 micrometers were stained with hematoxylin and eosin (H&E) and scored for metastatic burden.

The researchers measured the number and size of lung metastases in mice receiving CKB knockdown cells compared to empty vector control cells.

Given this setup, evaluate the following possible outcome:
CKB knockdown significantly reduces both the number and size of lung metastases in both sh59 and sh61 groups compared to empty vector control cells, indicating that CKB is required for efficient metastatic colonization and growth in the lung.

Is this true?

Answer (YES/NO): YES